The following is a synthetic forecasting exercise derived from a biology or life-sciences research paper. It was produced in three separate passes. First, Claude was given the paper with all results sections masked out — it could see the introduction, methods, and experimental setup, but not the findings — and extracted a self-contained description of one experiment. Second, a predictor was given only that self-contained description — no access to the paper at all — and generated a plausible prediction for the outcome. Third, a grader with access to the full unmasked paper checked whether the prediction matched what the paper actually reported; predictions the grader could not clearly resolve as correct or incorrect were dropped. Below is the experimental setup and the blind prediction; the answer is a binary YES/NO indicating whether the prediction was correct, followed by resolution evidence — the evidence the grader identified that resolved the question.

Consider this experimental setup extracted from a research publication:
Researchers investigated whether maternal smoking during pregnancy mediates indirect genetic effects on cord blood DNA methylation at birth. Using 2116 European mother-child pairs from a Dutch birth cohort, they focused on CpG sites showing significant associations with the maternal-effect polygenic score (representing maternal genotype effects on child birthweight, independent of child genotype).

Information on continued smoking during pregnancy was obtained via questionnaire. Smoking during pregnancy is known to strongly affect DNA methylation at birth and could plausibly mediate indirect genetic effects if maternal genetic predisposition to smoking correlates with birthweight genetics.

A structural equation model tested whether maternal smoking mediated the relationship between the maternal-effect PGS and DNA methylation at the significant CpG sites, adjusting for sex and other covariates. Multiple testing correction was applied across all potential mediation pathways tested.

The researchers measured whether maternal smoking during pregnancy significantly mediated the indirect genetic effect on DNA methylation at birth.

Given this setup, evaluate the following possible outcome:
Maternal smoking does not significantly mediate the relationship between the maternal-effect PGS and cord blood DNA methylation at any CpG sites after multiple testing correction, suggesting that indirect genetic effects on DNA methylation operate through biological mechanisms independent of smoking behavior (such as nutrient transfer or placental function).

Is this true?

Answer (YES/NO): YES